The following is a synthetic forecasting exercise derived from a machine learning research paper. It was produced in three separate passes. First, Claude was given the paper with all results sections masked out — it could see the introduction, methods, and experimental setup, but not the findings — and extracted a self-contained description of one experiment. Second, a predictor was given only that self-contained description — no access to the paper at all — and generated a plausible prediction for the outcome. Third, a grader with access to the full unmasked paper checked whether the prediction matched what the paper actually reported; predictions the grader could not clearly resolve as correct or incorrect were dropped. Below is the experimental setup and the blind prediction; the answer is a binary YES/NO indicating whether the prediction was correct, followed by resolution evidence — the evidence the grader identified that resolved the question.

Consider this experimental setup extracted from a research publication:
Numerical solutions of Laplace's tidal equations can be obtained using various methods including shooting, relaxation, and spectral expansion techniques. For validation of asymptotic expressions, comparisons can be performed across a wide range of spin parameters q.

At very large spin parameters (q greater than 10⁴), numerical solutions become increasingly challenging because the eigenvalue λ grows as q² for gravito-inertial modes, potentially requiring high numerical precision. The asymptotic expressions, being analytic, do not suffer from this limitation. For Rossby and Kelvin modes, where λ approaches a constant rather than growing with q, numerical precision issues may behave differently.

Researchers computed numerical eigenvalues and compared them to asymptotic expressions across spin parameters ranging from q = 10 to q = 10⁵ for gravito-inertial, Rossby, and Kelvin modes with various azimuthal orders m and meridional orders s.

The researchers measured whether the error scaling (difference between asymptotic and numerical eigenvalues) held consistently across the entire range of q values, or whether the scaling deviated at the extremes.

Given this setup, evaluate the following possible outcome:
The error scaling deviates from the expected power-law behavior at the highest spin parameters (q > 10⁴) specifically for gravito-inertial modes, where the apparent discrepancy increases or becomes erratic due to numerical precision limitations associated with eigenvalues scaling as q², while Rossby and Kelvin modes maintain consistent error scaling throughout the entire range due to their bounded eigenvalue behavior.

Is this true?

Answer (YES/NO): NO